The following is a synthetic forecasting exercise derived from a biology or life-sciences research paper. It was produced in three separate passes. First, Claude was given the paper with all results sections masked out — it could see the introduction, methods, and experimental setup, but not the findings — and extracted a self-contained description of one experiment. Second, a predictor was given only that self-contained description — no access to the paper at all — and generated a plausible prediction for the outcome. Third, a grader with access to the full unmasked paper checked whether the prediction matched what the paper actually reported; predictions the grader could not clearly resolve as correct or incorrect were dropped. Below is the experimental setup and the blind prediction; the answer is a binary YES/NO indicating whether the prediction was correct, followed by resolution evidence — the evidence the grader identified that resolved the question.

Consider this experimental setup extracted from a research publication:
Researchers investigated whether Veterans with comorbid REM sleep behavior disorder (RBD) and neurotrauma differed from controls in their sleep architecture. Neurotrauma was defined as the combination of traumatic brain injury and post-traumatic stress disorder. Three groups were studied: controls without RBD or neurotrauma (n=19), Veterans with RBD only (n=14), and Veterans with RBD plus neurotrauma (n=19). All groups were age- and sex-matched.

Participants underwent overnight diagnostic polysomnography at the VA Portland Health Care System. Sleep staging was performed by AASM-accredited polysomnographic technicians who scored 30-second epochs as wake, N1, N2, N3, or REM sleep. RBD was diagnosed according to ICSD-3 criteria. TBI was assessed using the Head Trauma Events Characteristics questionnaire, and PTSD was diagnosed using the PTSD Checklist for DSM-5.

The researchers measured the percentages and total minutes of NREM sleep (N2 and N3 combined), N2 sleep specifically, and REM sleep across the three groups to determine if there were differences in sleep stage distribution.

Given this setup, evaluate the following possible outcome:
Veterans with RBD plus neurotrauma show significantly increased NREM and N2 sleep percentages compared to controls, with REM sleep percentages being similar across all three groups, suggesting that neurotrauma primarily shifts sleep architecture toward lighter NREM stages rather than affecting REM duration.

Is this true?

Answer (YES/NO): NO